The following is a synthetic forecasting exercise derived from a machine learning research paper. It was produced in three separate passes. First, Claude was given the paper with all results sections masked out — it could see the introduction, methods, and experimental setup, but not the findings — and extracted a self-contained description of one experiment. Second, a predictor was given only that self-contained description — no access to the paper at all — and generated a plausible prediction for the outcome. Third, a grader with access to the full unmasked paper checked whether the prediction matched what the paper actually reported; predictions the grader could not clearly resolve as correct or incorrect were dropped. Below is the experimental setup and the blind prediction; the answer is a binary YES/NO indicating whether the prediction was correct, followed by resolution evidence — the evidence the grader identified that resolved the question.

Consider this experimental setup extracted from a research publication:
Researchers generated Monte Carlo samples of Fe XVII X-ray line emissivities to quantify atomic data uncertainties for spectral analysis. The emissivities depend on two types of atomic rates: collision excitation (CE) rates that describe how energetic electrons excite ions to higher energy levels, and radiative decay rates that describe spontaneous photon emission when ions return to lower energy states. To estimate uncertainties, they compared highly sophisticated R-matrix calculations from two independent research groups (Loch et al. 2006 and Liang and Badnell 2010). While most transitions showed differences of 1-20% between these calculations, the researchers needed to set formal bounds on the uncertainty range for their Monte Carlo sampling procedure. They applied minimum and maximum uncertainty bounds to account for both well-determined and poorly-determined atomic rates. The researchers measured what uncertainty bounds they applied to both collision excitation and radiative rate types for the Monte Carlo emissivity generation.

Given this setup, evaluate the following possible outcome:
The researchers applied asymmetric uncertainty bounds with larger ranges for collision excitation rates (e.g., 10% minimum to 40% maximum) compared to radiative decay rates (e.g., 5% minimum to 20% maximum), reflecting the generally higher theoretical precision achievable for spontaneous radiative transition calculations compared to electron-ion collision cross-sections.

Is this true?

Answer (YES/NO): NO